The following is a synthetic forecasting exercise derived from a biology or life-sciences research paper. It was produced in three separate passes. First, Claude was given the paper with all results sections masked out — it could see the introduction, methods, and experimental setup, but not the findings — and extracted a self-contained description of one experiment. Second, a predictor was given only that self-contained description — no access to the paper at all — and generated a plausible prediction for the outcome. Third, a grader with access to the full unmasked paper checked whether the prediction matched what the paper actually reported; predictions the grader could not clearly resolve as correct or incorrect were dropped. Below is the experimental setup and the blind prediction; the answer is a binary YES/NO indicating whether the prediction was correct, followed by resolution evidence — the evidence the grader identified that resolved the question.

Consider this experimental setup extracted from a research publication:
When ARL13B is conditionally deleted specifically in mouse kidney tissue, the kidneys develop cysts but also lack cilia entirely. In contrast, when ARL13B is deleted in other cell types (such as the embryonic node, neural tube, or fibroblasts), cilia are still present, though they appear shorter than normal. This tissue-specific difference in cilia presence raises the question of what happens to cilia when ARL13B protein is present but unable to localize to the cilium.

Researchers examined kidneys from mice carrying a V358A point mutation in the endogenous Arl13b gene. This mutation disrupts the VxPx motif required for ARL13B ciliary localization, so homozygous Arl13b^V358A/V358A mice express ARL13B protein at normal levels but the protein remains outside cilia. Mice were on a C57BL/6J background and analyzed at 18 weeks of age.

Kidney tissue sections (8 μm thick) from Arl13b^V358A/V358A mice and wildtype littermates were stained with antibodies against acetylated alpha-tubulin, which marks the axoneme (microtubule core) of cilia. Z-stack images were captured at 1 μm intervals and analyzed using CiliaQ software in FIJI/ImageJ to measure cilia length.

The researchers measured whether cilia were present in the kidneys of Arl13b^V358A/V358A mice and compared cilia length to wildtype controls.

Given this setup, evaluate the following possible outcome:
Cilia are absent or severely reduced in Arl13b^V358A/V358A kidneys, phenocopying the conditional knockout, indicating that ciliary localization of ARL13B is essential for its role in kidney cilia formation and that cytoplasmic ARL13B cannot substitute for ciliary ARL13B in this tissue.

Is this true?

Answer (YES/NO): NO